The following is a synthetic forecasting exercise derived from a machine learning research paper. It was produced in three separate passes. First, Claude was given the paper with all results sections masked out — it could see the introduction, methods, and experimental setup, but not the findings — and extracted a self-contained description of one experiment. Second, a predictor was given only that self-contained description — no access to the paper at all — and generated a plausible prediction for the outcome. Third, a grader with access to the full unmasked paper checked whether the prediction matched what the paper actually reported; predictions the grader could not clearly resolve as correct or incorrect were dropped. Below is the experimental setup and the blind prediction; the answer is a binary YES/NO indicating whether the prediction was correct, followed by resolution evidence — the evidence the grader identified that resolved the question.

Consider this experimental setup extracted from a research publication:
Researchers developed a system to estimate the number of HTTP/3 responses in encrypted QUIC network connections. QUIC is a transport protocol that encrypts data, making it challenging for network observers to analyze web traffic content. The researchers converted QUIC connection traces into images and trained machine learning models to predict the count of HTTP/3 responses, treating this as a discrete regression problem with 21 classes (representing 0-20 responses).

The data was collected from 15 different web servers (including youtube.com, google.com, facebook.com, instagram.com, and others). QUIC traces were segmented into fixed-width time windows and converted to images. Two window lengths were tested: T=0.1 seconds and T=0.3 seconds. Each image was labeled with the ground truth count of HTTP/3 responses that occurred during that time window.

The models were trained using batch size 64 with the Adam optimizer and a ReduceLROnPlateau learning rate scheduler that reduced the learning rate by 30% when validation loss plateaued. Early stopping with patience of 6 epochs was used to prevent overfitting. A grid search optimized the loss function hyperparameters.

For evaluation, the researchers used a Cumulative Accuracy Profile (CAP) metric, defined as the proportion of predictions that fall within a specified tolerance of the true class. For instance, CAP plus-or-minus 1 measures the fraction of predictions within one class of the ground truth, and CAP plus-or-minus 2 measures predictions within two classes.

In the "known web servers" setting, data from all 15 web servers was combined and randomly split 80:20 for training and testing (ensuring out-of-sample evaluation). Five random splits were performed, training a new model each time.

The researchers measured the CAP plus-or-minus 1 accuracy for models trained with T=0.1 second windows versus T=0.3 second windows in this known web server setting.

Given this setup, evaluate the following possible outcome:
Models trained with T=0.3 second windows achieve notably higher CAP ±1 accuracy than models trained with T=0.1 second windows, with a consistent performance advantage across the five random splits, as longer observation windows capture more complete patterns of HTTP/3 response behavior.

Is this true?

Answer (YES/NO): NO